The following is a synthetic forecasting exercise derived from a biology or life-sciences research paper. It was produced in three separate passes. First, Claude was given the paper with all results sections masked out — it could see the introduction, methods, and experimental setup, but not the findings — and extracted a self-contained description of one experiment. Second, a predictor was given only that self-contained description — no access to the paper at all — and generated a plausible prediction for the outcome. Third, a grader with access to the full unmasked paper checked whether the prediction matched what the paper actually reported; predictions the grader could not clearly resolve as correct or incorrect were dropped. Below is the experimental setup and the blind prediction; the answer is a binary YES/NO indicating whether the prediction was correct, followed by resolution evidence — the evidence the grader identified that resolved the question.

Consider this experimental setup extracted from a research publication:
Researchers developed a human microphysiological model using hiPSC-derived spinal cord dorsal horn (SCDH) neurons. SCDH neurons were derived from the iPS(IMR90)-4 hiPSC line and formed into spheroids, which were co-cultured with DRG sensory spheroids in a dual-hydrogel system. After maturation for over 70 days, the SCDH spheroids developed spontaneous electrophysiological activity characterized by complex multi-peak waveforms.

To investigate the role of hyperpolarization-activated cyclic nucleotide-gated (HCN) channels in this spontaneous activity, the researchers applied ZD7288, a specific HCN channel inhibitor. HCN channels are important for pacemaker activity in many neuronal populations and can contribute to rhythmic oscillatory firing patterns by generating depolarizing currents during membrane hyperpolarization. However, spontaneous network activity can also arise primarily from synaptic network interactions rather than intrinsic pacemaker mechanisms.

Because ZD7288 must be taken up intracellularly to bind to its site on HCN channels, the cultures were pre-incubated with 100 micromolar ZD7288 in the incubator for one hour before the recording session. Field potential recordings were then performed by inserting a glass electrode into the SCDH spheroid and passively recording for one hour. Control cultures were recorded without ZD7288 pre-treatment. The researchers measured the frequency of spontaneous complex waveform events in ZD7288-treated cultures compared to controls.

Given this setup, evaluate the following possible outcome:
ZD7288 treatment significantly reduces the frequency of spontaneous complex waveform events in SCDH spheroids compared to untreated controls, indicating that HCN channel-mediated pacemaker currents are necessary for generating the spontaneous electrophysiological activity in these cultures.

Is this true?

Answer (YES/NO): YES